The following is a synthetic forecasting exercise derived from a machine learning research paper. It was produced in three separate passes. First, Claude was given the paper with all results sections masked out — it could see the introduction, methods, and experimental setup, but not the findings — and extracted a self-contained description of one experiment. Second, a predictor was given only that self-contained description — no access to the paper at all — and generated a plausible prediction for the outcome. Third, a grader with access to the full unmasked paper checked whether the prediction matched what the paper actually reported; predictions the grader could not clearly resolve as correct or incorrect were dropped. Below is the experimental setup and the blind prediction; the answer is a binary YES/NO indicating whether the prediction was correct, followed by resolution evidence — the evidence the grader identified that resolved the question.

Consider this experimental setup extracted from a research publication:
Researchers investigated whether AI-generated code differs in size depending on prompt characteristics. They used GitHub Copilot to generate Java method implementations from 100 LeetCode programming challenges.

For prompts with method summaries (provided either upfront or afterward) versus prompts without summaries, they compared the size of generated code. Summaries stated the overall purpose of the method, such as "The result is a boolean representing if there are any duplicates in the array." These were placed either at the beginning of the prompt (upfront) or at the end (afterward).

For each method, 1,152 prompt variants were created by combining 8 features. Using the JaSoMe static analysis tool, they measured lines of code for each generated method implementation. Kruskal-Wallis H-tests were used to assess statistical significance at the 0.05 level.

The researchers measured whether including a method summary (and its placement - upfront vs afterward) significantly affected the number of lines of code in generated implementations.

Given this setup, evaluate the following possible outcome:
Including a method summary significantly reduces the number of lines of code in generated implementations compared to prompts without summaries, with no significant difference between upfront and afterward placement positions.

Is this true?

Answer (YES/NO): NO